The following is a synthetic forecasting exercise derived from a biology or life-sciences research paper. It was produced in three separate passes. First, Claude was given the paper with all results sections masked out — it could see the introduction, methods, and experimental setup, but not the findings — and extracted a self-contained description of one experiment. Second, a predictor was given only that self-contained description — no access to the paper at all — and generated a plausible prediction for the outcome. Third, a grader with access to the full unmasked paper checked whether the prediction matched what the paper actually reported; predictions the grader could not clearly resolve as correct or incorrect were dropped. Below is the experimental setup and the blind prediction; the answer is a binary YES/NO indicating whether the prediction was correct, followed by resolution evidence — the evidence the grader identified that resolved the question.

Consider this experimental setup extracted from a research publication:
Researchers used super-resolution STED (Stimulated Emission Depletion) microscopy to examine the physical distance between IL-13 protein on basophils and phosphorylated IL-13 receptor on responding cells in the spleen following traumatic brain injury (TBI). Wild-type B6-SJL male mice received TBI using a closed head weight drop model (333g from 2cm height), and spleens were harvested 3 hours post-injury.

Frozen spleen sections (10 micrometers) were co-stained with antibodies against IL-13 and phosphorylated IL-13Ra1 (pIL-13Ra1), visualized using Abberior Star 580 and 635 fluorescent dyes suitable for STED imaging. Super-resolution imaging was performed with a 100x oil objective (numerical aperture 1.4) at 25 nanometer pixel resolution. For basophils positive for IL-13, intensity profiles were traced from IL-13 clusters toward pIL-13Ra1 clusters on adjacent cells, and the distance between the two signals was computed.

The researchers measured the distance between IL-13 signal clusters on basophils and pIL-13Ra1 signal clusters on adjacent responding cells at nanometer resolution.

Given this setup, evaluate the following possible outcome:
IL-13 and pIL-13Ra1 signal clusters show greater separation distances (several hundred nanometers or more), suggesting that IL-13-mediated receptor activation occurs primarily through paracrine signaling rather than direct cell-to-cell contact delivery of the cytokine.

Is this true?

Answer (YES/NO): NO